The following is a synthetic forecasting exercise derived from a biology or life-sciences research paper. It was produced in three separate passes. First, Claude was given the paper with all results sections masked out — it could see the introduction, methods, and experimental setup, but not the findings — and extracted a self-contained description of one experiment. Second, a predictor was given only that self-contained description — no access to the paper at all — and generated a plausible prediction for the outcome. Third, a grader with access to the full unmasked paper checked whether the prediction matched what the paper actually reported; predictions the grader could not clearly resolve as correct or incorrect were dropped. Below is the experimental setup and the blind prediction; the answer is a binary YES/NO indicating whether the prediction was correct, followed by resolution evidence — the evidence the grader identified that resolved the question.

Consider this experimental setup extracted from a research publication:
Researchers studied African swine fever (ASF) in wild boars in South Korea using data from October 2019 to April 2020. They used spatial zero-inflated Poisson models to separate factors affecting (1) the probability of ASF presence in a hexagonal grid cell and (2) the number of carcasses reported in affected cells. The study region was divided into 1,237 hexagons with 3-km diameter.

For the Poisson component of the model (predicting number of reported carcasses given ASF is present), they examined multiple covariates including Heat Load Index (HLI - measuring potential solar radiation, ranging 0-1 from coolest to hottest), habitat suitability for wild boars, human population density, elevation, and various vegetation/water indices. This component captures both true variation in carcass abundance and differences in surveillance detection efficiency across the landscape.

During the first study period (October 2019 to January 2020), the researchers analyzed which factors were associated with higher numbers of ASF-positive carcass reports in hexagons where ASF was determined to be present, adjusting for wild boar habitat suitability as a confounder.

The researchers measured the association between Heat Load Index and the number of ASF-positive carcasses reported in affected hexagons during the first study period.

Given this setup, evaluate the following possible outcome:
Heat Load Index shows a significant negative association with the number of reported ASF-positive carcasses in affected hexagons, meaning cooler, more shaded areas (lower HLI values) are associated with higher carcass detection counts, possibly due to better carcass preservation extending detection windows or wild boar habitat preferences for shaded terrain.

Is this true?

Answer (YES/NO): YES